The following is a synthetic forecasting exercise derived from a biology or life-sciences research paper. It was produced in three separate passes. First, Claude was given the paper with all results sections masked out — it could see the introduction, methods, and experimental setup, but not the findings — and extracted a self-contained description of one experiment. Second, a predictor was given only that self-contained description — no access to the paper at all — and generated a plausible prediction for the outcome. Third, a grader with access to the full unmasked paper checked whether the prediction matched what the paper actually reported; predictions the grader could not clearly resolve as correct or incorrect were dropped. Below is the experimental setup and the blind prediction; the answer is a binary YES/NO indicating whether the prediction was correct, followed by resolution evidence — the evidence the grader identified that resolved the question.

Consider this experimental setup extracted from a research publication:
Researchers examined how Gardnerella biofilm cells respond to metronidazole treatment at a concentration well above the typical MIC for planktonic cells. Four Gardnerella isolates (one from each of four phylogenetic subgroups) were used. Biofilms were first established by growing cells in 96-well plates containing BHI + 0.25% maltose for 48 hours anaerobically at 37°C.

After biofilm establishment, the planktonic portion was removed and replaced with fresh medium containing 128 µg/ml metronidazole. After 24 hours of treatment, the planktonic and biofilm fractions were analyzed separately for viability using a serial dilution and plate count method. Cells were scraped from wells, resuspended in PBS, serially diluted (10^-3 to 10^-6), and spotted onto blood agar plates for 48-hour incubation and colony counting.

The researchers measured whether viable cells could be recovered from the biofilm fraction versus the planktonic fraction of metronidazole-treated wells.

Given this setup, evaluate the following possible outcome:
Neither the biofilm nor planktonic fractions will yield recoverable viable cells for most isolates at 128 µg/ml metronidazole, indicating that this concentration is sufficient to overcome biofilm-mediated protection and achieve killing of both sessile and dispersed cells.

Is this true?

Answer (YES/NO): NO